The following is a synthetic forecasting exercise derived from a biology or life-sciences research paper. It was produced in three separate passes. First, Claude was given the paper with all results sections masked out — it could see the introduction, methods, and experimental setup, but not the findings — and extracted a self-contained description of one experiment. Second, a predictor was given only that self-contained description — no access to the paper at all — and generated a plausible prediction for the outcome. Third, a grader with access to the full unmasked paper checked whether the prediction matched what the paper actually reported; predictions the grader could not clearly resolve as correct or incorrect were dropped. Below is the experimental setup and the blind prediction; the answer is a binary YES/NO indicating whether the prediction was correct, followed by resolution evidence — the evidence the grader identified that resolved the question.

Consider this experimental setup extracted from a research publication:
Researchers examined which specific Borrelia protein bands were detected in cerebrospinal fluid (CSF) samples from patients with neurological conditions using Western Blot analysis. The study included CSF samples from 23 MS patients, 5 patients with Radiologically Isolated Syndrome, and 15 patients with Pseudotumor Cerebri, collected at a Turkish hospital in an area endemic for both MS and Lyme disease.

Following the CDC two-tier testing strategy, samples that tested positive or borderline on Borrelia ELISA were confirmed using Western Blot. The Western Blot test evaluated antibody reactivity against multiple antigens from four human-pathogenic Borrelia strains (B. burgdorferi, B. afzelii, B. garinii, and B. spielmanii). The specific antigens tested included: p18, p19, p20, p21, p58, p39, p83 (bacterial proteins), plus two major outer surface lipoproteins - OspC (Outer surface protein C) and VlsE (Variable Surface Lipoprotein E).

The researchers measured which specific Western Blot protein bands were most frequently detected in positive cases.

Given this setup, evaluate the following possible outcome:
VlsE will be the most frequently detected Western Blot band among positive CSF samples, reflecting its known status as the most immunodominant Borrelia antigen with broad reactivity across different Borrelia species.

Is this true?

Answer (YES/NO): NO